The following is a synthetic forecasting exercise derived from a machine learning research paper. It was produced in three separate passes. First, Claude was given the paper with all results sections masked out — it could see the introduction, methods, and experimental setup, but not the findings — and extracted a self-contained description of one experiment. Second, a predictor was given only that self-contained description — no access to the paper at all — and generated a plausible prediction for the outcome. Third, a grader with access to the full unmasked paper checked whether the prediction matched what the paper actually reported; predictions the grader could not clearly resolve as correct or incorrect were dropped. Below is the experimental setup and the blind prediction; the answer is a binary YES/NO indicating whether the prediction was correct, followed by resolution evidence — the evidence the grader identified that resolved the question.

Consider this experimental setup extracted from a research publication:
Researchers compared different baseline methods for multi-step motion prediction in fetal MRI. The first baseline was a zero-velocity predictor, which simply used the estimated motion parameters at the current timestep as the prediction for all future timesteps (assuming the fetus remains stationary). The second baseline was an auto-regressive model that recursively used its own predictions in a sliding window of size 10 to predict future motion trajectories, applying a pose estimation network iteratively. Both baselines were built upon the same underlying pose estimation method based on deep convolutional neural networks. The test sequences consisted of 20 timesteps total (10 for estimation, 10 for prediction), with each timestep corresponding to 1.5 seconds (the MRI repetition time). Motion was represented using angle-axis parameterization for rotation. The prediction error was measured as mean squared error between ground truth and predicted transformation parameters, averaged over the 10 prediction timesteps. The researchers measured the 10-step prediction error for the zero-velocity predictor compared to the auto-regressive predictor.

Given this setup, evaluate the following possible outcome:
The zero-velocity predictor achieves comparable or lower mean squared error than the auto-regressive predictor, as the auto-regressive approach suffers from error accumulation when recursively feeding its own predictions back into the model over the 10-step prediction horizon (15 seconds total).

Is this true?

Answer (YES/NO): YES